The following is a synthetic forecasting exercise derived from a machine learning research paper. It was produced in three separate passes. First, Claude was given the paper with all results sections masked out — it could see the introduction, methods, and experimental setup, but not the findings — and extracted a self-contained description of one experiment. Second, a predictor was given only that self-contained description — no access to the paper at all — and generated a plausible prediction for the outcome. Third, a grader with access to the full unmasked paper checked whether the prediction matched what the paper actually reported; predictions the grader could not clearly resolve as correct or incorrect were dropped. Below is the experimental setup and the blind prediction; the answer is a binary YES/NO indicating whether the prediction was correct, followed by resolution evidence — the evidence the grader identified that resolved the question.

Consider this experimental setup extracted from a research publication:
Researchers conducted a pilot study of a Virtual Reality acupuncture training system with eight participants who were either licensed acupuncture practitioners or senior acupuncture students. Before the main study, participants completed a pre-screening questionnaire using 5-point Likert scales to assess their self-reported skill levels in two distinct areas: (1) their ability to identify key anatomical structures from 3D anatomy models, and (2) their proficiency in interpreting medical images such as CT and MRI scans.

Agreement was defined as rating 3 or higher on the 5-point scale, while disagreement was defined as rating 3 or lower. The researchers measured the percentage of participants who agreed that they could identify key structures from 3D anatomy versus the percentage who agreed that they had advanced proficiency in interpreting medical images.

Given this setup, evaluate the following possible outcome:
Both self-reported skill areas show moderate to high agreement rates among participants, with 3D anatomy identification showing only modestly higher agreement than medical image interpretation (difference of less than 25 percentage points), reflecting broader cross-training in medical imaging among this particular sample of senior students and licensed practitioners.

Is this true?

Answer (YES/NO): NO